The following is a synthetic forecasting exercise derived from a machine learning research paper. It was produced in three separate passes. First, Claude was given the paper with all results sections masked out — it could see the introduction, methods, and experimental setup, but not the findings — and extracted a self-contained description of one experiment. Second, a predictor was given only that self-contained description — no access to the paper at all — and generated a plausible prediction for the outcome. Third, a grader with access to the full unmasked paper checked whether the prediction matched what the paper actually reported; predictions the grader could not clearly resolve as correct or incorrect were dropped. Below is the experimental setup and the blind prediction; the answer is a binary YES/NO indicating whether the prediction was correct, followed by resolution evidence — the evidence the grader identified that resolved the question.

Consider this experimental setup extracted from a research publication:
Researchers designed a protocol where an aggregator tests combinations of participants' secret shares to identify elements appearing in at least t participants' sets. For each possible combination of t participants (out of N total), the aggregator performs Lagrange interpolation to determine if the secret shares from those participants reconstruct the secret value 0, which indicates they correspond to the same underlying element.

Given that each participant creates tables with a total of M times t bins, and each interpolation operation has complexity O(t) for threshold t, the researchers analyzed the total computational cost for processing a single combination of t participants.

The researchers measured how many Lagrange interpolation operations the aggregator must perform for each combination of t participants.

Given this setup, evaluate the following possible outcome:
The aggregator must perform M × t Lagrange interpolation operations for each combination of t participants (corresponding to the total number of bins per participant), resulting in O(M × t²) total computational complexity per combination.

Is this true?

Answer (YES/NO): YES